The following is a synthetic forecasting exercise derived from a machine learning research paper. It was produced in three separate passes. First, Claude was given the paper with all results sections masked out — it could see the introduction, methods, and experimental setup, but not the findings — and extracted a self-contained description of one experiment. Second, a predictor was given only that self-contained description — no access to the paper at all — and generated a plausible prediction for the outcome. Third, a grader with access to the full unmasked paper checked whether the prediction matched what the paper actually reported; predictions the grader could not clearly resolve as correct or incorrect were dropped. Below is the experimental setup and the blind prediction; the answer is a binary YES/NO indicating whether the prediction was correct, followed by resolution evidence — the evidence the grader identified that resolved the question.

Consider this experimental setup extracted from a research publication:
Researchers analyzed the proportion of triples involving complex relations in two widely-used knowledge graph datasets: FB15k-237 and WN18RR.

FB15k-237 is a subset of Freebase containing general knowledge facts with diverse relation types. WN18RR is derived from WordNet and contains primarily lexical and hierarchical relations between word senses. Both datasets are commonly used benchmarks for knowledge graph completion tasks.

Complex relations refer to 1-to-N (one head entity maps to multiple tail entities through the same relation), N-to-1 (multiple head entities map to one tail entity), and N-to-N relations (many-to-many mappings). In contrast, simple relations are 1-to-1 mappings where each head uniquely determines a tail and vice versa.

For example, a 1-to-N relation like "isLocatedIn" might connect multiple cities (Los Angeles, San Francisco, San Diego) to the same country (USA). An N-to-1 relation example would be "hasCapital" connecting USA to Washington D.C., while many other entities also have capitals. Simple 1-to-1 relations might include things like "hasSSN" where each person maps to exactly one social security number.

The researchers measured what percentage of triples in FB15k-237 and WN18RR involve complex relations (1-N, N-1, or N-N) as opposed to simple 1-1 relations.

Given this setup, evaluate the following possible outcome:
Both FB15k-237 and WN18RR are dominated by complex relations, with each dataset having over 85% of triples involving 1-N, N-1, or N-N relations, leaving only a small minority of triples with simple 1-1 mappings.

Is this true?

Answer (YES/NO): YES